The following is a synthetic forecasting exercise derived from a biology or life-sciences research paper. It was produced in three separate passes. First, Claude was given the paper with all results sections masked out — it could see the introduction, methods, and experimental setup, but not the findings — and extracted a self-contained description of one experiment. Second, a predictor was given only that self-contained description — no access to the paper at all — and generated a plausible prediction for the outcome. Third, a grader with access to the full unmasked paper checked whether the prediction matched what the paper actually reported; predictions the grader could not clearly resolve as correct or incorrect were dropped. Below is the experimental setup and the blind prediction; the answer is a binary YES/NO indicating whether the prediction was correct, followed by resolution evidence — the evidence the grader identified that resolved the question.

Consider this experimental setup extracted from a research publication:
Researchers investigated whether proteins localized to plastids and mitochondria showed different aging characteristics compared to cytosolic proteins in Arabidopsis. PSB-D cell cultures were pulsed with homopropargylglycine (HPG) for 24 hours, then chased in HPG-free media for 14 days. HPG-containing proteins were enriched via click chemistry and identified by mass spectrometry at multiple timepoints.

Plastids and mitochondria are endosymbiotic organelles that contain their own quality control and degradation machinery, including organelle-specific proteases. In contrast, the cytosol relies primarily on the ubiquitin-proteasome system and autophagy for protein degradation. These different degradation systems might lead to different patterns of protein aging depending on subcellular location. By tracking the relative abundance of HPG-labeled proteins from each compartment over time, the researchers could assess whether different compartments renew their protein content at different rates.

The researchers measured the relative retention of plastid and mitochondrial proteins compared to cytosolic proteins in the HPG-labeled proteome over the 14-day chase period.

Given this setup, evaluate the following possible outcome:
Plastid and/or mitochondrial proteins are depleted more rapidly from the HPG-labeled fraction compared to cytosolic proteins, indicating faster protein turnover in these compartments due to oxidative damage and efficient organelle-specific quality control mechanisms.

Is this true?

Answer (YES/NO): NO